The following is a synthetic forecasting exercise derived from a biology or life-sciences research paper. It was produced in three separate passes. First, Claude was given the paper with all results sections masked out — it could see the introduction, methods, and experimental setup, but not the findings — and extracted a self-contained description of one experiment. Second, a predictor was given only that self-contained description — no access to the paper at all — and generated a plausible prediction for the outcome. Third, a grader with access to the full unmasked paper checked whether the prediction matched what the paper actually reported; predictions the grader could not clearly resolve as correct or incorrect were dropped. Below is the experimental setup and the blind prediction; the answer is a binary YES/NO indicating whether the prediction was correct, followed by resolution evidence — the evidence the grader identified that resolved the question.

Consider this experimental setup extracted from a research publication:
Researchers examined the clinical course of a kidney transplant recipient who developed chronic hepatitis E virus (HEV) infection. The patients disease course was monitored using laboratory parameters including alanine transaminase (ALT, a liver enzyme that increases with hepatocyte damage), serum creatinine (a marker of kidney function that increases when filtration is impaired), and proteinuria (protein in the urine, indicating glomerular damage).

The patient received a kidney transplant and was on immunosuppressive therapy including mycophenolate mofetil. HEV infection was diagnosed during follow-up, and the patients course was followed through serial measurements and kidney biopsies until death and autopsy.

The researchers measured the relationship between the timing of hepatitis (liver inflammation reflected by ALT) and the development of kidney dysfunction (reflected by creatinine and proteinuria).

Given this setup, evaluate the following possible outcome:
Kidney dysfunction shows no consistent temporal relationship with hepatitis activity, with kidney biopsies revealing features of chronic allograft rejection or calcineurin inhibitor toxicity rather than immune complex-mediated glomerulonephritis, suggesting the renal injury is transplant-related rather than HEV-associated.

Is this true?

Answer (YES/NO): NO